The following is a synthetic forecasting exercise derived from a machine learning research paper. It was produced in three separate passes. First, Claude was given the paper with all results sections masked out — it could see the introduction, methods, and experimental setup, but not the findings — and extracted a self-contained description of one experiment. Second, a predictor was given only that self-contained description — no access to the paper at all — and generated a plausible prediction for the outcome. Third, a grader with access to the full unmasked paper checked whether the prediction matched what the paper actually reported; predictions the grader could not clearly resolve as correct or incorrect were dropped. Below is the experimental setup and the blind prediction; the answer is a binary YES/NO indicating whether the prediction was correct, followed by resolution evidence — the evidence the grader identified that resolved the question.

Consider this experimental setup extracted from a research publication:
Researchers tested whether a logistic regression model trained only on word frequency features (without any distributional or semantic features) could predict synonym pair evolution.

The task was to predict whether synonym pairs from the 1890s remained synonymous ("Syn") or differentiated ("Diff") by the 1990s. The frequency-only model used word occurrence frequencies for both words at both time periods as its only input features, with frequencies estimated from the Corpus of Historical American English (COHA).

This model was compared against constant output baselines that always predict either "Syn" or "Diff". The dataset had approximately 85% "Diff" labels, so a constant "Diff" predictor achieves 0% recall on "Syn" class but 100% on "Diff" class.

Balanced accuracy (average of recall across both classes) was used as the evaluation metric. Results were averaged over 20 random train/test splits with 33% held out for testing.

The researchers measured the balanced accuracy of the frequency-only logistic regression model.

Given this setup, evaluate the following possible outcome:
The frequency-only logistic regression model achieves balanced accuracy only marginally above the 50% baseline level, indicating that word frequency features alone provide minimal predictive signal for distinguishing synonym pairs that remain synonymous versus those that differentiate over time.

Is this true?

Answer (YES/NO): NO